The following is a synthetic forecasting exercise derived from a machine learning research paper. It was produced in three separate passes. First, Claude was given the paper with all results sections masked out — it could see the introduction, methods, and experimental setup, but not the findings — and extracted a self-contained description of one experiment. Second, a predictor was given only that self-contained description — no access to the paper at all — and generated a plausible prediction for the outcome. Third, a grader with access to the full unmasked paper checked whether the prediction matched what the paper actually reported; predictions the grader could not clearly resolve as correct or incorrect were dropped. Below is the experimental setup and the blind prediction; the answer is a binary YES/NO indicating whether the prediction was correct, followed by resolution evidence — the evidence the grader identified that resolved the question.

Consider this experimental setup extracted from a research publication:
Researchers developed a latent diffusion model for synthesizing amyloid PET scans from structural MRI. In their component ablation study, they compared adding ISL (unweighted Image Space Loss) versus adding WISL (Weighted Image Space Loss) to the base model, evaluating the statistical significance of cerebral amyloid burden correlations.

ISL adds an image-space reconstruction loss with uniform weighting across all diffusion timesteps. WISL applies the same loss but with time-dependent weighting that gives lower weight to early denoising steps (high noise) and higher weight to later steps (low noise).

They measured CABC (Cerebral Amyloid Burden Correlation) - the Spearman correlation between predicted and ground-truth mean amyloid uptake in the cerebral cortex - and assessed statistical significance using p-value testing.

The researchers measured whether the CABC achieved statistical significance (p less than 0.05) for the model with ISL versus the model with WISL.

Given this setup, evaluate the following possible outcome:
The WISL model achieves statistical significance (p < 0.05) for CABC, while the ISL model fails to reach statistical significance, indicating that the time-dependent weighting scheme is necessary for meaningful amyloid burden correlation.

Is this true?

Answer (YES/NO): YES